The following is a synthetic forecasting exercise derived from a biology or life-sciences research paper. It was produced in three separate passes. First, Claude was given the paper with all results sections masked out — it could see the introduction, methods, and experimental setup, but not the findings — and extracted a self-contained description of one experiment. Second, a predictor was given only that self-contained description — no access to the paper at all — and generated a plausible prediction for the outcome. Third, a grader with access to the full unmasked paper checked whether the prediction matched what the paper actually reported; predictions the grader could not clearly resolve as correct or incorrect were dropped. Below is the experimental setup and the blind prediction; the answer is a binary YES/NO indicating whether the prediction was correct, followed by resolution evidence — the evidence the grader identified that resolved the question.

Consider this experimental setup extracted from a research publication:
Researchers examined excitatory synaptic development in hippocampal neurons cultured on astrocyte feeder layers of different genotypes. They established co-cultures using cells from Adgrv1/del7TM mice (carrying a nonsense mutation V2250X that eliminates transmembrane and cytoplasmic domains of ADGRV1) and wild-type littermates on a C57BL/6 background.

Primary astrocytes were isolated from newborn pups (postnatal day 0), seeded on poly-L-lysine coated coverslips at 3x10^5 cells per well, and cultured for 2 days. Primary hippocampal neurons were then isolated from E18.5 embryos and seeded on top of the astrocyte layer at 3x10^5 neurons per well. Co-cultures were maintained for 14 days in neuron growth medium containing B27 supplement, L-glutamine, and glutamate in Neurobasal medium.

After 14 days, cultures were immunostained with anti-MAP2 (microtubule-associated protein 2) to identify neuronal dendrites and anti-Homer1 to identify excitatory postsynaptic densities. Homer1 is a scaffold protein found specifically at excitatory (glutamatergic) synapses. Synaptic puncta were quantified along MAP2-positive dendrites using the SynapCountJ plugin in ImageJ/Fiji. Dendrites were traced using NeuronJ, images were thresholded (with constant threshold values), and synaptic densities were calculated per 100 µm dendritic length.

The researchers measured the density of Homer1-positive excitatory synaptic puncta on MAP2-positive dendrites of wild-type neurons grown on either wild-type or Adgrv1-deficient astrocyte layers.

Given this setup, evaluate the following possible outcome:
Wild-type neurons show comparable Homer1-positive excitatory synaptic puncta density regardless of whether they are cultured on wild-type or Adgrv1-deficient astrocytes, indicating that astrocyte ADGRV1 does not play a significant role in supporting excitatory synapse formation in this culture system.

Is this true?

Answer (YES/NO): NO